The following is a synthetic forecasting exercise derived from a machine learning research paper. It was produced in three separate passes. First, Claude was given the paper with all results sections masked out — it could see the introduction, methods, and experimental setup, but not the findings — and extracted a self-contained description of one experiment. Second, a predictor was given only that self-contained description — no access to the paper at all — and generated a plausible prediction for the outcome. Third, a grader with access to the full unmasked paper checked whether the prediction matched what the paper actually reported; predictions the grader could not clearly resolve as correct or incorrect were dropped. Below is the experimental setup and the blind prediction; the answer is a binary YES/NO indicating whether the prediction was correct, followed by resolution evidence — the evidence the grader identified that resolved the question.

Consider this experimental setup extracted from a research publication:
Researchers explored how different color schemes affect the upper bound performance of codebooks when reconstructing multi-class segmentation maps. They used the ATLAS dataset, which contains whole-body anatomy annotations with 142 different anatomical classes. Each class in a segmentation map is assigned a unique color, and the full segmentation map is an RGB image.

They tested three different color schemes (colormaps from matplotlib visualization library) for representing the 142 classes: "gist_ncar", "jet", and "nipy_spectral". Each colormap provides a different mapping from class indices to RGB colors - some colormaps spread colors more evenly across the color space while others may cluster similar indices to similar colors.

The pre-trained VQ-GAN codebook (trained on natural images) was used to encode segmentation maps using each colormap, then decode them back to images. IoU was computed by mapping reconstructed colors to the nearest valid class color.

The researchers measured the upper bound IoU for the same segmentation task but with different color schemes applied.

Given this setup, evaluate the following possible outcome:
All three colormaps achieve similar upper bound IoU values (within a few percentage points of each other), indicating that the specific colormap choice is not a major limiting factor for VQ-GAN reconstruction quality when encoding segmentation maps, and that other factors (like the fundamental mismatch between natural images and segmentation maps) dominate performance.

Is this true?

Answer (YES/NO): NO